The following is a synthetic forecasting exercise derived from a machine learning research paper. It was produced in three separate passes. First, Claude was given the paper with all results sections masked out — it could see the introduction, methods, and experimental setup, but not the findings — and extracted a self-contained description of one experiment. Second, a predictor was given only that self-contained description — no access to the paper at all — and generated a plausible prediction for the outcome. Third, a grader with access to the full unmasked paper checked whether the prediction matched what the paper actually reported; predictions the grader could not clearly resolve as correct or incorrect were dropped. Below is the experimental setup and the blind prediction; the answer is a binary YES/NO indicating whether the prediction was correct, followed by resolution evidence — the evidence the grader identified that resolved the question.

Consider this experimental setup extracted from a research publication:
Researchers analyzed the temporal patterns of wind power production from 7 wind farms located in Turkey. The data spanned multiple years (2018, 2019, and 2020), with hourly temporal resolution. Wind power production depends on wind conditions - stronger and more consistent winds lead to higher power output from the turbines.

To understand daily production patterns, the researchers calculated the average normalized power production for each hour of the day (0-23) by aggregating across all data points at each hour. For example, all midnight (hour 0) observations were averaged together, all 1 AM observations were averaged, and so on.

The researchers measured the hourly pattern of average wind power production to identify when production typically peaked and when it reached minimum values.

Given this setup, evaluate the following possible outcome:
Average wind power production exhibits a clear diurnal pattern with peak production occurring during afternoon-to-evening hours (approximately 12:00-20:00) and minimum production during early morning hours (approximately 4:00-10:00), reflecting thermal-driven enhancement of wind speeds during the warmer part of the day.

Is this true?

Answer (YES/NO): NO